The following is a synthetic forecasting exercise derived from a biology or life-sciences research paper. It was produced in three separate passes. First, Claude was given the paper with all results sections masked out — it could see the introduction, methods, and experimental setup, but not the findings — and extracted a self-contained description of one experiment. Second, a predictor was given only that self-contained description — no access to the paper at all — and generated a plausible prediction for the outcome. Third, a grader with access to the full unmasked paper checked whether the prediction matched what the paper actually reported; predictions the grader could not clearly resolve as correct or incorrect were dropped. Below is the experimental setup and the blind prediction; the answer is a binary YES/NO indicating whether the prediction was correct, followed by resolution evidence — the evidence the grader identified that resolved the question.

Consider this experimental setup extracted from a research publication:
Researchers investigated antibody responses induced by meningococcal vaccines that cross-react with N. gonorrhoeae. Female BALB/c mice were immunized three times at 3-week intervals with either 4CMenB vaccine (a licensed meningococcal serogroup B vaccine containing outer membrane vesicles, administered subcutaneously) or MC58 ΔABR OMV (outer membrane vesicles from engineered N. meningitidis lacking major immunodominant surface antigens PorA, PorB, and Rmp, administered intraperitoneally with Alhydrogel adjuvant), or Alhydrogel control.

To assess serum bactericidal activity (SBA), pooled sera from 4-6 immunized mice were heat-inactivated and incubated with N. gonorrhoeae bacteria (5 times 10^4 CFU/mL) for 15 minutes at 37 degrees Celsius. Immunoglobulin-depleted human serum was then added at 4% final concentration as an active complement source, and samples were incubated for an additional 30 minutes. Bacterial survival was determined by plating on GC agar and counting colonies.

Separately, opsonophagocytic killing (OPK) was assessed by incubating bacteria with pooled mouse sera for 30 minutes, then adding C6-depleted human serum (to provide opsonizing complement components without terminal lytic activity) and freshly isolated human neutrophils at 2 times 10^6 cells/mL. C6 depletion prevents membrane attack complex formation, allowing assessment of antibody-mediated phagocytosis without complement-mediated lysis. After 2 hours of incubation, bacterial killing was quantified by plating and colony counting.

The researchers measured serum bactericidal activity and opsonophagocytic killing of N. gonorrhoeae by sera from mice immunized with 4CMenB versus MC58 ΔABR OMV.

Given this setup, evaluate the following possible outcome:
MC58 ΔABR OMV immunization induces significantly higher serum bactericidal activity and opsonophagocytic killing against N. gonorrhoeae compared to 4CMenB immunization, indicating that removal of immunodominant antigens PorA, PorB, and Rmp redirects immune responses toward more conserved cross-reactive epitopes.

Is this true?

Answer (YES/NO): NO